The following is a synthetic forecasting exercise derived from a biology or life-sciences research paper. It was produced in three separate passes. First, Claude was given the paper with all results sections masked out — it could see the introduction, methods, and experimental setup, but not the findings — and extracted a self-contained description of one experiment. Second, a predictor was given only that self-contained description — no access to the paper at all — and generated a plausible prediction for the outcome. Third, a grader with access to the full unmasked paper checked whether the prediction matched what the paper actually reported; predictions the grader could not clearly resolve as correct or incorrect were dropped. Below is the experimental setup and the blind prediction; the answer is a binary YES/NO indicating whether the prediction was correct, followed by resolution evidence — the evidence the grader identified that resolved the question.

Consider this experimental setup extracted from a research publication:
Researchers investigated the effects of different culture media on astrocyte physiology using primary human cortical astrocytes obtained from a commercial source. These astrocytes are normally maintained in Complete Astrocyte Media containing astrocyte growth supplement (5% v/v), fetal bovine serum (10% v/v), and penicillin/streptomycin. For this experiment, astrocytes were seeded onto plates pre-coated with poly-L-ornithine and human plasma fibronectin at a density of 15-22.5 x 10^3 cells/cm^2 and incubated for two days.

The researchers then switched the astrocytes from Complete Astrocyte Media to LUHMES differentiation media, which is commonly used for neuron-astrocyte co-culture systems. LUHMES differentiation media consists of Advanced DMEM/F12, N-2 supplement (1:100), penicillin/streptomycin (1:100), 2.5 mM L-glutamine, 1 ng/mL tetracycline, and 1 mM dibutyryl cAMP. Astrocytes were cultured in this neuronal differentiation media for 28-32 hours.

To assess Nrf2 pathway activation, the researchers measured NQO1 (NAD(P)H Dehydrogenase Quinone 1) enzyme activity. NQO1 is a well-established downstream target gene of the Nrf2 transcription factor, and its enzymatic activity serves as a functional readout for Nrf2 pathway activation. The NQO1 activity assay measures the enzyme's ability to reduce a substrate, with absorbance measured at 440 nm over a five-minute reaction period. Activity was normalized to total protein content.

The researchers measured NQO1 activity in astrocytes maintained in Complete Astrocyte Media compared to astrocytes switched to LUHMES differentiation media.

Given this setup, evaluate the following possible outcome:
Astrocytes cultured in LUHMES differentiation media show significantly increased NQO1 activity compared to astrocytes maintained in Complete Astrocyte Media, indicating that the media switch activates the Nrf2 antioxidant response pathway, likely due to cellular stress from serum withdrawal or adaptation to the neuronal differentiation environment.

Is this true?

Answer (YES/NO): YES